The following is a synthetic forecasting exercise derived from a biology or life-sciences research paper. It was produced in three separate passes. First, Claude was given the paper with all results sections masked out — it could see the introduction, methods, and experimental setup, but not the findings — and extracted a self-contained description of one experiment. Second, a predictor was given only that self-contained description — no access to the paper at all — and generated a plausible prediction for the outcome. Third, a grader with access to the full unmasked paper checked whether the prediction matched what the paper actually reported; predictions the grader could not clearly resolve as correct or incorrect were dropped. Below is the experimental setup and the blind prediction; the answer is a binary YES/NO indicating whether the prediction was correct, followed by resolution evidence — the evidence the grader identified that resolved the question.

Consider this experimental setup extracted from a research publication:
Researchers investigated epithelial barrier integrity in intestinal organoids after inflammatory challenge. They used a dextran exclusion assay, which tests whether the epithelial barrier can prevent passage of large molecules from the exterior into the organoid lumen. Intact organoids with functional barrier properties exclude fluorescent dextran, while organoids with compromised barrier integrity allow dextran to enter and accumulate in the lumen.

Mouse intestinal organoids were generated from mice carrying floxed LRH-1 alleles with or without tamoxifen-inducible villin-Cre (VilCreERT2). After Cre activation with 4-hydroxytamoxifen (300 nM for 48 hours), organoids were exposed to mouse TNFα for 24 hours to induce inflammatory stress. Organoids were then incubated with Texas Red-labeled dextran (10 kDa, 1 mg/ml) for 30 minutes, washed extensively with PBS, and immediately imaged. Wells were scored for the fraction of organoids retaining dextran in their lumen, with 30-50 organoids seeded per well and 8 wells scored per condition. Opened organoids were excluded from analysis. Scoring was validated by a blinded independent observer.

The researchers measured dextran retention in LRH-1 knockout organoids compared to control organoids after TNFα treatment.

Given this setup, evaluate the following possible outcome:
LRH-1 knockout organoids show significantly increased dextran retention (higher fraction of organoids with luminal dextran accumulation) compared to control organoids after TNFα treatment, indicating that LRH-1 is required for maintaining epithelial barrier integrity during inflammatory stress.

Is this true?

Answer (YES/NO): YES